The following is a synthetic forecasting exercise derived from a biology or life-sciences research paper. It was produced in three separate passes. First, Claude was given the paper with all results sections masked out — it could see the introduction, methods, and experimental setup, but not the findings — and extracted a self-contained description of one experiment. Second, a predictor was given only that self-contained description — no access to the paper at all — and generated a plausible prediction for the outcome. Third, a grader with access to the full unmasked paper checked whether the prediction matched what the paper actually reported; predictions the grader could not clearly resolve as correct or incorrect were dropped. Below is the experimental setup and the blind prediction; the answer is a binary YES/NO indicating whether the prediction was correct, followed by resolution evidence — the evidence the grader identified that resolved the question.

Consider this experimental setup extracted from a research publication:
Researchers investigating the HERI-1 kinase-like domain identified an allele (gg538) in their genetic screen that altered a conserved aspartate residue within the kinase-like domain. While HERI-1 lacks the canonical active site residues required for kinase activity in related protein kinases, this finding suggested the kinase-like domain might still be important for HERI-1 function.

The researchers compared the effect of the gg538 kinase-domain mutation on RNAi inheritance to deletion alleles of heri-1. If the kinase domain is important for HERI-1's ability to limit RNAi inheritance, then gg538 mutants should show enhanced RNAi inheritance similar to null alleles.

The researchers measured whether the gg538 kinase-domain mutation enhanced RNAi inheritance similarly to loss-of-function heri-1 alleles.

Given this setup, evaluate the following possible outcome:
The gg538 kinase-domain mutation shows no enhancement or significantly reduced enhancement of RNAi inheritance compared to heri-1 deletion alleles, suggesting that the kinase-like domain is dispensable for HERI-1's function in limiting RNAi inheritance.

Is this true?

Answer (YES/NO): NO